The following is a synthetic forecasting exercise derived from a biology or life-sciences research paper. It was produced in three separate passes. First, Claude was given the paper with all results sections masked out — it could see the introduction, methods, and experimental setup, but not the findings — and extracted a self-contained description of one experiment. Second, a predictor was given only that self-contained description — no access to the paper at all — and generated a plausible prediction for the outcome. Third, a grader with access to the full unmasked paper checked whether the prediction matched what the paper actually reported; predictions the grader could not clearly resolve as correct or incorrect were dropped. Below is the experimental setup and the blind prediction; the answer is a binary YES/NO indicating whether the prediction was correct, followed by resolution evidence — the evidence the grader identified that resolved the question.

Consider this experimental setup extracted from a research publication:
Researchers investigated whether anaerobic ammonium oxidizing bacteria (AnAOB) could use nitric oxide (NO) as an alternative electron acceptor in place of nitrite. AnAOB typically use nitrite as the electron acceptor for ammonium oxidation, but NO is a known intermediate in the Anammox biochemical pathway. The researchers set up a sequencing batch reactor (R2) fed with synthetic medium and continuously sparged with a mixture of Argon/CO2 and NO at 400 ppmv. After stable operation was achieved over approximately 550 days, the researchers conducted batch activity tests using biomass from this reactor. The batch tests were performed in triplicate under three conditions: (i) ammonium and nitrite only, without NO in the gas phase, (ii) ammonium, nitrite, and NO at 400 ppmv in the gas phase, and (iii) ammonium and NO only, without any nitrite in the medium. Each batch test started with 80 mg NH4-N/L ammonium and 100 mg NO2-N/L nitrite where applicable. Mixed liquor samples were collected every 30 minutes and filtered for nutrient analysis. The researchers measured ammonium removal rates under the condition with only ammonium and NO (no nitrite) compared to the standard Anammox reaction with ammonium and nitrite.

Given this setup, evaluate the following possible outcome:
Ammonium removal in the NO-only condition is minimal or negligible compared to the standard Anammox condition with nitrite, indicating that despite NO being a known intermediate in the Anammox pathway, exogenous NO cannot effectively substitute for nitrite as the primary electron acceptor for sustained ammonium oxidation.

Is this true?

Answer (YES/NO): YES